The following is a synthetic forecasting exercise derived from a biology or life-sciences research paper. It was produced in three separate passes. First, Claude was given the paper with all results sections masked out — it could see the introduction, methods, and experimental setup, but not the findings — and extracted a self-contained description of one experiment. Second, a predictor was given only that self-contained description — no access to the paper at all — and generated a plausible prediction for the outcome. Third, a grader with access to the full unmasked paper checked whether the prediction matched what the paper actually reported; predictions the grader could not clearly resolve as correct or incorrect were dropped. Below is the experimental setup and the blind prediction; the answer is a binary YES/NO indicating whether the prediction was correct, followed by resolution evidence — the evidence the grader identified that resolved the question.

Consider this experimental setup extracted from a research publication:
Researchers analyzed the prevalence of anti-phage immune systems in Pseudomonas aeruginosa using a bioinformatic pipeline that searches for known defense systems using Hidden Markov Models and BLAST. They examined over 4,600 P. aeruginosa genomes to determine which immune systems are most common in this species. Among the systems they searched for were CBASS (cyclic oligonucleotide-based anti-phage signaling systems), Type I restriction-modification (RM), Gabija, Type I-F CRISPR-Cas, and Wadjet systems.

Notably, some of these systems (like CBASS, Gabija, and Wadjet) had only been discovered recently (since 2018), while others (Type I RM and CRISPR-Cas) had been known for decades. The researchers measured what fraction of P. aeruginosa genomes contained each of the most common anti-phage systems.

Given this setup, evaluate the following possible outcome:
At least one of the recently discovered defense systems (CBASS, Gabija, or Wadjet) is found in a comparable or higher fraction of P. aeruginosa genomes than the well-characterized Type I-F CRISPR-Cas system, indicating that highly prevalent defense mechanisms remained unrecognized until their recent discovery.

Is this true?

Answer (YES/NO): YES